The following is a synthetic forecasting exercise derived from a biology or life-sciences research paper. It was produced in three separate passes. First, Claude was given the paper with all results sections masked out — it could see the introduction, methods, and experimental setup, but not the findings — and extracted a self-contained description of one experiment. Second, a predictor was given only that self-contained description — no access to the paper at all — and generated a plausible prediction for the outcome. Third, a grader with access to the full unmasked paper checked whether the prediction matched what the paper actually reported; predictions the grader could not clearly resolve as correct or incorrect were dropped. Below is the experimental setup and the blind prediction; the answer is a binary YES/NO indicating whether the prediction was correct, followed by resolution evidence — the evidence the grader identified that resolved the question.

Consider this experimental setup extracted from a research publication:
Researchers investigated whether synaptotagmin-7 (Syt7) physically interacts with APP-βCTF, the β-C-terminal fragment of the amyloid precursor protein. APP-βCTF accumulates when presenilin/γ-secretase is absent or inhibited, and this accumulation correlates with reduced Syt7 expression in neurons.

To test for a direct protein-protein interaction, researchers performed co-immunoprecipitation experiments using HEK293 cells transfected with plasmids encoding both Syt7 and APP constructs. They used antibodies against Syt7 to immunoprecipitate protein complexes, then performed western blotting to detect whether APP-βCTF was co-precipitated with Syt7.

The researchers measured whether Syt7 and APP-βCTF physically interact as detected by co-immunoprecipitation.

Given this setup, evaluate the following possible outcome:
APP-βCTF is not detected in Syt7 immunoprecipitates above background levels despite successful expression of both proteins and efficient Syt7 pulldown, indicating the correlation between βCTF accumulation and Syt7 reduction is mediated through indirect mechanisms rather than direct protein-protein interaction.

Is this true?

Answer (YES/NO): NO